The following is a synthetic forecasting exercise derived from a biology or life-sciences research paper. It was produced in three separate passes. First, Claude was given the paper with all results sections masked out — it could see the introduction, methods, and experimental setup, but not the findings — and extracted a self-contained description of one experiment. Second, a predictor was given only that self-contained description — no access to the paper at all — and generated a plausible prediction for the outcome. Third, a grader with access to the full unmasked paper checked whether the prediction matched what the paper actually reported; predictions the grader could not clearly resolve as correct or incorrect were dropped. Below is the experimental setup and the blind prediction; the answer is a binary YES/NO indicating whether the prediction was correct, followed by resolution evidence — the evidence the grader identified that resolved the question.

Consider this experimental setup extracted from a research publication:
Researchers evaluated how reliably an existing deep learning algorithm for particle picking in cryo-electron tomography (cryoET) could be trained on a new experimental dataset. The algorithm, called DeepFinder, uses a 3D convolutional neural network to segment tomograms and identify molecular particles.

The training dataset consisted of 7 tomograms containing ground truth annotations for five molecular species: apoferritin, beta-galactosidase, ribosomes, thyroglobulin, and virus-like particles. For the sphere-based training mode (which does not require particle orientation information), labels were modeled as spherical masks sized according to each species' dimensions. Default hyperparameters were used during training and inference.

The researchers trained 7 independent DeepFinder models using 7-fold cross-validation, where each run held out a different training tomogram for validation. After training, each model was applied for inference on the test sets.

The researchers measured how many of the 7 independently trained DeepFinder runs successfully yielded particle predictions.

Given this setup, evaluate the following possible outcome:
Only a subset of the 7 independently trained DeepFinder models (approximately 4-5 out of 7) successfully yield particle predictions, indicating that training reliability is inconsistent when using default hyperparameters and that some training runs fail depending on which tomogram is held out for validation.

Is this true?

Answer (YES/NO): NO